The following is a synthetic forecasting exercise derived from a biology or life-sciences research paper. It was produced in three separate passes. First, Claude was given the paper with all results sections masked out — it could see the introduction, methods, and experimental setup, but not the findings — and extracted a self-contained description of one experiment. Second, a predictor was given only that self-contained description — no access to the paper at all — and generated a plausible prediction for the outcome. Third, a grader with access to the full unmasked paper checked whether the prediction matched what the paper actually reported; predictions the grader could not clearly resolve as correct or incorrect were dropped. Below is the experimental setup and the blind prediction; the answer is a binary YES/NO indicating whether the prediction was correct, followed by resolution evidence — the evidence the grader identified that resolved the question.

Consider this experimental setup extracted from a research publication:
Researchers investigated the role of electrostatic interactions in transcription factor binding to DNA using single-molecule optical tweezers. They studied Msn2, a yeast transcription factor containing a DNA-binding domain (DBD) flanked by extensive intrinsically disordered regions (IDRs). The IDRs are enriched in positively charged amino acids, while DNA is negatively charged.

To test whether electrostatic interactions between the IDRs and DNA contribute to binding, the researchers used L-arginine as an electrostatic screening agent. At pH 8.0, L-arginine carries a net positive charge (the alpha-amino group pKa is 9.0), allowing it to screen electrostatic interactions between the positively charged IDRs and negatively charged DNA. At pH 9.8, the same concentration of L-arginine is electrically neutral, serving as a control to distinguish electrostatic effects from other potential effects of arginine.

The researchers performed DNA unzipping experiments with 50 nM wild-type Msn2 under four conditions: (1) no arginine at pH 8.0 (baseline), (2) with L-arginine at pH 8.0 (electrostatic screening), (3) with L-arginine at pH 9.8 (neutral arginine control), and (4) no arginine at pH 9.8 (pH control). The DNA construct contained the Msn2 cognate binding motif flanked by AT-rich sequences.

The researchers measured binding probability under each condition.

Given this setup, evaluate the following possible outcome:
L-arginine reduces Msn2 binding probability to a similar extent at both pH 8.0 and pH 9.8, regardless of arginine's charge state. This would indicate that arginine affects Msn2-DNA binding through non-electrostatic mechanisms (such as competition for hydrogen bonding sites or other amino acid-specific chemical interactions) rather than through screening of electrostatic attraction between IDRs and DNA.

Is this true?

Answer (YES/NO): NO